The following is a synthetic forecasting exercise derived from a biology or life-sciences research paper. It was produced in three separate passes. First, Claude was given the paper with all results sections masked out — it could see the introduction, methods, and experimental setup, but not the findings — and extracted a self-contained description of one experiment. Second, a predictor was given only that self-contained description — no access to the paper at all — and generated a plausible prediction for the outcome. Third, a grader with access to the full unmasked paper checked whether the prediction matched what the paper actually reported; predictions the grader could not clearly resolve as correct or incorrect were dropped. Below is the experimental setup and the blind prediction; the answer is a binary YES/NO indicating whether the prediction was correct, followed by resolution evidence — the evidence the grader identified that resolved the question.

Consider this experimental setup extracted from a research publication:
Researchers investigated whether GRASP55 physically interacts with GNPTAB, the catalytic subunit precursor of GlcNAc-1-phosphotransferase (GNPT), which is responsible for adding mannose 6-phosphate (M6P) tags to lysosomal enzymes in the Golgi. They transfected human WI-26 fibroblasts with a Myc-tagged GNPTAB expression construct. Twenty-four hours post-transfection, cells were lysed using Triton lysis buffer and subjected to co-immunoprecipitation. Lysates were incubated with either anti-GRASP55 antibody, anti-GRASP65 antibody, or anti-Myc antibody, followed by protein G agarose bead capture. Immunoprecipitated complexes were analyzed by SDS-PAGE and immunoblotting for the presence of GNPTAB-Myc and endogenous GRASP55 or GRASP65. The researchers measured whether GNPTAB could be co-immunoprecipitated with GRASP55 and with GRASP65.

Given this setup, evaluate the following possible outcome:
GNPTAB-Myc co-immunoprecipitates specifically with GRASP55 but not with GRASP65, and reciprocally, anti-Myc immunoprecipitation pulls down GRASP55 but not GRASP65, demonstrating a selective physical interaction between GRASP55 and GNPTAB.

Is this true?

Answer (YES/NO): YES